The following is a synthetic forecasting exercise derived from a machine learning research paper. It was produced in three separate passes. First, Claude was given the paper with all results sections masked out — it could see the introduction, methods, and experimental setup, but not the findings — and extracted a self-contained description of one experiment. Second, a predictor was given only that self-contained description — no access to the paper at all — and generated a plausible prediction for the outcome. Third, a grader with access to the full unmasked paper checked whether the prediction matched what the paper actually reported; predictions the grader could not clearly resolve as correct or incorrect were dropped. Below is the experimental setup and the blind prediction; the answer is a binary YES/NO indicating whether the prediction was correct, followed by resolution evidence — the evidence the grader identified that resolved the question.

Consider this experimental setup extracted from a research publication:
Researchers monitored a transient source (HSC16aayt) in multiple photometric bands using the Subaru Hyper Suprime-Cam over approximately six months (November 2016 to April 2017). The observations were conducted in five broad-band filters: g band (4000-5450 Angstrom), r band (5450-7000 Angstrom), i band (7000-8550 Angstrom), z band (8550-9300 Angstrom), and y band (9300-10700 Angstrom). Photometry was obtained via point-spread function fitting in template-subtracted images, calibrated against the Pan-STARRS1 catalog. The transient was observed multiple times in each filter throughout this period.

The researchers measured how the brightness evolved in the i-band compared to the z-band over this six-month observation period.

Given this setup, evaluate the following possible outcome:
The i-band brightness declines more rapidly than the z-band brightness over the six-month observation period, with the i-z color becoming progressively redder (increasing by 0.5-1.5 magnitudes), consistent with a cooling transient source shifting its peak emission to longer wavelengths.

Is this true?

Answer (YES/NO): NO